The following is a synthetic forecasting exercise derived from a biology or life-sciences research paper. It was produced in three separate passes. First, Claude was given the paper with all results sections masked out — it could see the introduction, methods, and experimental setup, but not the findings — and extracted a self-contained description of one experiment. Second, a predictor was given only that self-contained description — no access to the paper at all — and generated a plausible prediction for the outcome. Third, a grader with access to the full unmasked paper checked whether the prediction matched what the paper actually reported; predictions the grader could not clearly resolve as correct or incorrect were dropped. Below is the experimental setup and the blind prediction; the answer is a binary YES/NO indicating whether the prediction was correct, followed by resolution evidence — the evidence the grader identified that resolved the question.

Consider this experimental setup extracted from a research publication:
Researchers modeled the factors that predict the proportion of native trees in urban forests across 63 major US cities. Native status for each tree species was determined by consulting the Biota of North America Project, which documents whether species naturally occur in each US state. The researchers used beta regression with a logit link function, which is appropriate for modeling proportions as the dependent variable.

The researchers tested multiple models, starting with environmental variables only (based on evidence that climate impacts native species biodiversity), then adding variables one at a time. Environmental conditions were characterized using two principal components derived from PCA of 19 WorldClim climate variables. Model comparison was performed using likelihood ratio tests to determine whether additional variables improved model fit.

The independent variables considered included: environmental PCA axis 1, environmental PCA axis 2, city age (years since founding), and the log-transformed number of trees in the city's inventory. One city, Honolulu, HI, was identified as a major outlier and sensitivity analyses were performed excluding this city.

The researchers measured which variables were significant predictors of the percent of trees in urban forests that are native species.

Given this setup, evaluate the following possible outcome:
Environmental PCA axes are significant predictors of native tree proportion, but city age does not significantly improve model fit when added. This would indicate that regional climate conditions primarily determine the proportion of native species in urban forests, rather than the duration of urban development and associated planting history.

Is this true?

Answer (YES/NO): NO